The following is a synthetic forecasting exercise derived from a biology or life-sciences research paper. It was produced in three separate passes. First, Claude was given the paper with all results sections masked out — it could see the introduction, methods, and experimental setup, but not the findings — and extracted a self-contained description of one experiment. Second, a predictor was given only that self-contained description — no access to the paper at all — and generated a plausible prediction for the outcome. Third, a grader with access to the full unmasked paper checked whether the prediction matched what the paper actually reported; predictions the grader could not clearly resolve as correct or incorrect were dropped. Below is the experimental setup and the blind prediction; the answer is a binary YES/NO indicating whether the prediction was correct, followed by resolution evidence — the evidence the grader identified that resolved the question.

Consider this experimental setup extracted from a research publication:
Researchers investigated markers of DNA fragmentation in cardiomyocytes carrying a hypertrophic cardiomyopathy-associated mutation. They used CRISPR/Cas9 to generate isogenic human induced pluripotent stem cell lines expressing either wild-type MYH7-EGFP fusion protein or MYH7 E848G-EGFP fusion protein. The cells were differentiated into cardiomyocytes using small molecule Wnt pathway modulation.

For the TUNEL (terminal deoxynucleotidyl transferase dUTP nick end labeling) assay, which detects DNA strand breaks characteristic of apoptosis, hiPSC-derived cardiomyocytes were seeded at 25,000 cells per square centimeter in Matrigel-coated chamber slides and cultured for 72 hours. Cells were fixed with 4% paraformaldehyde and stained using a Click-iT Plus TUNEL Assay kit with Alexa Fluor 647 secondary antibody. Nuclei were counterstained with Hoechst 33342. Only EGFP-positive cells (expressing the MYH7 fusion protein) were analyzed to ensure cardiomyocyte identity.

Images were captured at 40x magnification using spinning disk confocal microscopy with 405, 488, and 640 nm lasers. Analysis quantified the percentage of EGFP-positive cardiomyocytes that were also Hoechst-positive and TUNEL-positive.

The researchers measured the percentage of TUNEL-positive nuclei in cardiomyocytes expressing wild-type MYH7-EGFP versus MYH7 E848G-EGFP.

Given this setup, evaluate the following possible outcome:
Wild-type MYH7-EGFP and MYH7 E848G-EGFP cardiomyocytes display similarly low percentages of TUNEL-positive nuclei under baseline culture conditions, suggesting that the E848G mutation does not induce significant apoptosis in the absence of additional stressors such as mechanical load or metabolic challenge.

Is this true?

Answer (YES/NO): NO